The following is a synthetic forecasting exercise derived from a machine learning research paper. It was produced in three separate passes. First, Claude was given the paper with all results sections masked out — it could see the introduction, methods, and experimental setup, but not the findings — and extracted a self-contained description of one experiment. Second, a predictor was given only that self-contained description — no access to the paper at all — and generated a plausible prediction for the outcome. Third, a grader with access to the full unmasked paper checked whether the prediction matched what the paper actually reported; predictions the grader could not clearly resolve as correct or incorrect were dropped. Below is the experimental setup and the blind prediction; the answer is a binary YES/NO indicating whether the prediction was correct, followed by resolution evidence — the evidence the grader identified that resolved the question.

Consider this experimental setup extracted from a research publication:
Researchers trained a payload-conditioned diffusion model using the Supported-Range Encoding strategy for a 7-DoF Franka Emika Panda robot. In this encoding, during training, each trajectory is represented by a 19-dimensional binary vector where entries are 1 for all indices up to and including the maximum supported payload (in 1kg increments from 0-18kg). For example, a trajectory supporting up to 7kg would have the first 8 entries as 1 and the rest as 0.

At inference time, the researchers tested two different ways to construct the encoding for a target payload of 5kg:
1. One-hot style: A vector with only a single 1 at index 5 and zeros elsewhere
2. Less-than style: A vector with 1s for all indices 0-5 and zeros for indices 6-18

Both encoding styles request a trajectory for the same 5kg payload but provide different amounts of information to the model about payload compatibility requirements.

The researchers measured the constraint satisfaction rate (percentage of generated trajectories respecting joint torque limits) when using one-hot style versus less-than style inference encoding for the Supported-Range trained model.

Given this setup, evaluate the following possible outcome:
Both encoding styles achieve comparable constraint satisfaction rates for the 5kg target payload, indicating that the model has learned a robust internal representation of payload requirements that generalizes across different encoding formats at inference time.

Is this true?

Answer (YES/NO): NO